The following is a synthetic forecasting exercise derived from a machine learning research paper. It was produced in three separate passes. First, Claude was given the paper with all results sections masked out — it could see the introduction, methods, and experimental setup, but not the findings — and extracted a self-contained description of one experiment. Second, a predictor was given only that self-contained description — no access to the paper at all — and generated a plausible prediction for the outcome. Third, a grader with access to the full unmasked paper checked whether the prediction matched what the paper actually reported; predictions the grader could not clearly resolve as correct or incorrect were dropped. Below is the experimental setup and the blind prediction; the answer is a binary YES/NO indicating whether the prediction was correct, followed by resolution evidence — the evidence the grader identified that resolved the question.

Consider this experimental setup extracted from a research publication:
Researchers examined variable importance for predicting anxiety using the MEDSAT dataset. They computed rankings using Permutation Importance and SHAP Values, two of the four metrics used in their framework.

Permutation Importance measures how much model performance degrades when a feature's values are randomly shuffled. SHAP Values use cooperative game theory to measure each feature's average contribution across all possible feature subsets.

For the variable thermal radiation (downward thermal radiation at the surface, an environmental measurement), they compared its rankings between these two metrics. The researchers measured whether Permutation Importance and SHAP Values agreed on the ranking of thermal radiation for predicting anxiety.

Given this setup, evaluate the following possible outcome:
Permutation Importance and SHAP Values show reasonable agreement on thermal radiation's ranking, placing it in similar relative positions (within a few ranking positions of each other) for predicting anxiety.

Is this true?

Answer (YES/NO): YES